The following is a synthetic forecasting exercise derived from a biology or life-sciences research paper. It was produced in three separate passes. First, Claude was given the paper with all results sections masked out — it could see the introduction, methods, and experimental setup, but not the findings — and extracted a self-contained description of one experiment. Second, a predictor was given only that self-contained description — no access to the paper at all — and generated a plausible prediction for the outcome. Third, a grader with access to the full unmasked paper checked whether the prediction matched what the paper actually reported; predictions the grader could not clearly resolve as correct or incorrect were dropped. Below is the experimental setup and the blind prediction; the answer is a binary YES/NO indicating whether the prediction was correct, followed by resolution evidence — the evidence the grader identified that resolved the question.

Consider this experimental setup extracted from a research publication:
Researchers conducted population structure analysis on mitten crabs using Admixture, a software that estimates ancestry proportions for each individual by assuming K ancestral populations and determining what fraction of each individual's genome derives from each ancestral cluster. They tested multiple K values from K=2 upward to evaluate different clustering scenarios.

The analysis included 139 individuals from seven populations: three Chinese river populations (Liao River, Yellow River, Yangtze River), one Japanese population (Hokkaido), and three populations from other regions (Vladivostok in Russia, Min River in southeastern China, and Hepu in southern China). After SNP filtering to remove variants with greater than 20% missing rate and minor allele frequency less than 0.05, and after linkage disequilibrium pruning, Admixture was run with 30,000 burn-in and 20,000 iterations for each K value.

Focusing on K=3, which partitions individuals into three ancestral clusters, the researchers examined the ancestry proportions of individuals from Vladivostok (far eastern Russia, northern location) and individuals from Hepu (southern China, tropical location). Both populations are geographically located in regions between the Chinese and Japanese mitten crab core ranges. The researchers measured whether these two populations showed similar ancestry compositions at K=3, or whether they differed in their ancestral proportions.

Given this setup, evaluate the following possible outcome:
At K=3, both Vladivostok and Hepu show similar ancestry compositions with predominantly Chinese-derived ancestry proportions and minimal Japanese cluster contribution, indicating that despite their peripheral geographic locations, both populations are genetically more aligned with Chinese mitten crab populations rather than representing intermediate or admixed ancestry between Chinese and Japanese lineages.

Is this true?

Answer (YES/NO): NO